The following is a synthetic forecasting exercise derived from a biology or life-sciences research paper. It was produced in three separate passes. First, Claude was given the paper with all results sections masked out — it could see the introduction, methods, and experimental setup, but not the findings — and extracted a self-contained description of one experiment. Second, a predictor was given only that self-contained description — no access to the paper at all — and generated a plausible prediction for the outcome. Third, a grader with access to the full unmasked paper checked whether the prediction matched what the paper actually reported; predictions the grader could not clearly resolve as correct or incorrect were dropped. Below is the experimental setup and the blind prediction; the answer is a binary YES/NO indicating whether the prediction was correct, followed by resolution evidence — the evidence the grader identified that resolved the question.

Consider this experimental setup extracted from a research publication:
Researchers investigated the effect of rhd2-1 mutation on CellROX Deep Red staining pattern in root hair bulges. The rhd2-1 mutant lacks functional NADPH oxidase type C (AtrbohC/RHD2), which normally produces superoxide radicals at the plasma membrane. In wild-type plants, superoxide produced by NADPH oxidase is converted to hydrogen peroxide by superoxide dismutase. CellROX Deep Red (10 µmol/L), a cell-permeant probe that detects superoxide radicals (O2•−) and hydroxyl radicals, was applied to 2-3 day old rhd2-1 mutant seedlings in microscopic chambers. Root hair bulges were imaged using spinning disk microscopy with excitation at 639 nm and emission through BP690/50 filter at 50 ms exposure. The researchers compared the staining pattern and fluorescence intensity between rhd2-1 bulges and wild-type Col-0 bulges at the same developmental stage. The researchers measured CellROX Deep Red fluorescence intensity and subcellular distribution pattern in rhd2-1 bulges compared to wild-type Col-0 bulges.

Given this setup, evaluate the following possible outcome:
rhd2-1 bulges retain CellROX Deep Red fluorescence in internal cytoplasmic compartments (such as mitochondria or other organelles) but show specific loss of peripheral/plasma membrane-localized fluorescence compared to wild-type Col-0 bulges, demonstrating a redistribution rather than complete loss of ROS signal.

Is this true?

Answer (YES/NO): NO